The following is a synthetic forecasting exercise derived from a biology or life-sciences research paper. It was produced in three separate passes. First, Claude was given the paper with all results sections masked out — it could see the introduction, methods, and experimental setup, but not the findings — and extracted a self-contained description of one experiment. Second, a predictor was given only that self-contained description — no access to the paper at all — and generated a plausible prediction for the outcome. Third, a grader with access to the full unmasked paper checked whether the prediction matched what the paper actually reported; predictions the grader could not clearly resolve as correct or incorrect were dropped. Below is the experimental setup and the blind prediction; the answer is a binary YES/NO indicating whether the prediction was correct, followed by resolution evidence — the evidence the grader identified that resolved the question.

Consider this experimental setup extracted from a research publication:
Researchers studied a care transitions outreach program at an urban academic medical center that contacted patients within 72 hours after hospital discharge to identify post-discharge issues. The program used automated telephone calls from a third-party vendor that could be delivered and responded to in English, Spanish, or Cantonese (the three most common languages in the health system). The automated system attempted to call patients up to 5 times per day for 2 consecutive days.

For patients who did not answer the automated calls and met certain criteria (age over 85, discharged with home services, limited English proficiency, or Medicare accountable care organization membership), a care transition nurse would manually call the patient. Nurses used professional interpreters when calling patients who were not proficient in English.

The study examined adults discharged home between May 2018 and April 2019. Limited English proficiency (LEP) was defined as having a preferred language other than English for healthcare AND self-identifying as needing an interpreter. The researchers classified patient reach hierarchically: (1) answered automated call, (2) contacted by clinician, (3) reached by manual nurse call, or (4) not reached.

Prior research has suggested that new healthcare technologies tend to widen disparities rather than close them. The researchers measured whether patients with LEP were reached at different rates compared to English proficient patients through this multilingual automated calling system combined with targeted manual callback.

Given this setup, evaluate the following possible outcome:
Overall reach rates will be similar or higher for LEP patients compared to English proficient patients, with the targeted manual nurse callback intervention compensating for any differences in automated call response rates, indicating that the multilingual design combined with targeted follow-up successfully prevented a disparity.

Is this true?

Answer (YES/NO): NO